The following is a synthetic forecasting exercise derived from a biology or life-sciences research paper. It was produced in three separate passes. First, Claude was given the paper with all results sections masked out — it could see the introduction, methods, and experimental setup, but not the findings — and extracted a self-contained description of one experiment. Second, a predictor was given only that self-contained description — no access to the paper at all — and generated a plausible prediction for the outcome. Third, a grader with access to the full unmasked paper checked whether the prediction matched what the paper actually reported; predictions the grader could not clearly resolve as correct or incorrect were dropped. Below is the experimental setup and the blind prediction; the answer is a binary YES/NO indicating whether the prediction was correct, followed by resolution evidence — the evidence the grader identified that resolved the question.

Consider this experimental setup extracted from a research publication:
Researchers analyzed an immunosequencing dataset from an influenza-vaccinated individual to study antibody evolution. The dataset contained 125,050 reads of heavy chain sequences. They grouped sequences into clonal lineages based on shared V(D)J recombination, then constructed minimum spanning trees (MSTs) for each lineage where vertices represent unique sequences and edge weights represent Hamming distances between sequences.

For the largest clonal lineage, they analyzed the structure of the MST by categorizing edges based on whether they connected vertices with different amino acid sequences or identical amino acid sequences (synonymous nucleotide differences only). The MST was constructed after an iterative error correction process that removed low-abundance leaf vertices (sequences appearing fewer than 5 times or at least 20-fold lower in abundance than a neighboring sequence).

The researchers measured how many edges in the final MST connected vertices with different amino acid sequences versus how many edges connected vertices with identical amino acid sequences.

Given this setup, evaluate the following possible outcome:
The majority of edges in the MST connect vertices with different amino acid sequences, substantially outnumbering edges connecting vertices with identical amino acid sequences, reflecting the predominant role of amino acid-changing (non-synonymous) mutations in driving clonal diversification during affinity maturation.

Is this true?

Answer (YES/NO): YES